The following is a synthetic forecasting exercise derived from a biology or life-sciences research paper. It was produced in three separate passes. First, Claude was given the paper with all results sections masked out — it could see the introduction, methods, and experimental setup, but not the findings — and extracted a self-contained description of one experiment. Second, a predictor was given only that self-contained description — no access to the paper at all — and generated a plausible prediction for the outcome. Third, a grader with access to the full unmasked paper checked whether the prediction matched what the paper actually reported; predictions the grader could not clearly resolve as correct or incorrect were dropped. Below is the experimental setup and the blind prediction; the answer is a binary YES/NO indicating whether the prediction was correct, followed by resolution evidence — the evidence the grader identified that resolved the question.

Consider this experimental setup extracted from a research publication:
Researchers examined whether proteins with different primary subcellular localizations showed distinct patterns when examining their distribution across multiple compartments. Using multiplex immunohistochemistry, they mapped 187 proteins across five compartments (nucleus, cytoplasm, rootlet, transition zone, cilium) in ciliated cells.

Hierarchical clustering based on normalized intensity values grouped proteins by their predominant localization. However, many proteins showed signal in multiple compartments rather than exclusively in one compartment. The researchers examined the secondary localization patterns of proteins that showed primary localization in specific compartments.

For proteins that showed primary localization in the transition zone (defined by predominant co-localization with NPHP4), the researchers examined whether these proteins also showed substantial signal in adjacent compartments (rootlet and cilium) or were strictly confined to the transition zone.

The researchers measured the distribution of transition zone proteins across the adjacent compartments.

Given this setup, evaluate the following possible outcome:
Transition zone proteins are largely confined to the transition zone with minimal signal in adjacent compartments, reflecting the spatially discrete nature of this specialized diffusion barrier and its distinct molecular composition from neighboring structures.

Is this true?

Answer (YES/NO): NO